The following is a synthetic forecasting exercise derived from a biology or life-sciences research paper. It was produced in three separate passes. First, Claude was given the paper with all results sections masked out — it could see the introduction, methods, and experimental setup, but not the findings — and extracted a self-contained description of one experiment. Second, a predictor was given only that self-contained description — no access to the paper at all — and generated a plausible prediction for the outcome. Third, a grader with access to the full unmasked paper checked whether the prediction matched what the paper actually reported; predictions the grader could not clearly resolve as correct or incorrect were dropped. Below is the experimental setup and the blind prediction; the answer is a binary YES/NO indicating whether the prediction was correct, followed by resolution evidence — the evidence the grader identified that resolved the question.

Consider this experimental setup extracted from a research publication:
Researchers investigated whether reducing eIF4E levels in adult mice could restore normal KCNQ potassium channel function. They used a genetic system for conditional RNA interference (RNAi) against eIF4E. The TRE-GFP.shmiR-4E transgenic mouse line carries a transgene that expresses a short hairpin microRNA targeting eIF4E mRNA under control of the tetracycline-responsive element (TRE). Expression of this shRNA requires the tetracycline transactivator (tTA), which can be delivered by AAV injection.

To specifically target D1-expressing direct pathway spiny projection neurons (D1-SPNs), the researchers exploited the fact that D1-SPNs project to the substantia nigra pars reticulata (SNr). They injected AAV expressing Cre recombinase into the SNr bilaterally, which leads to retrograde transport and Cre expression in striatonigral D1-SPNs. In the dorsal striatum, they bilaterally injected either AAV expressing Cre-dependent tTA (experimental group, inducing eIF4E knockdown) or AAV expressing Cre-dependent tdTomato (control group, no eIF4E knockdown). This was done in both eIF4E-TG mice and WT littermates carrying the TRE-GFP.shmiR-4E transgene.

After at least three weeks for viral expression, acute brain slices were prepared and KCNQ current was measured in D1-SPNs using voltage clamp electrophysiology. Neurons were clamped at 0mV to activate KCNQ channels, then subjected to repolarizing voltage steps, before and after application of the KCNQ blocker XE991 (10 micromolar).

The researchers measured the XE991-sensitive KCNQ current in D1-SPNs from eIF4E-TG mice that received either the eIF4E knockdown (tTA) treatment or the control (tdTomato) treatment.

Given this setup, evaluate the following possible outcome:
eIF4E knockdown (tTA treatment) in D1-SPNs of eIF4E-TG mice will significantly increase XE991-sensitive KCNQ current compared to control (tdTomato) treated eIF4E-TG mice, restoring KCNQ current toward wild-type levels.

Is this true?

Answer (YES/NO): YES